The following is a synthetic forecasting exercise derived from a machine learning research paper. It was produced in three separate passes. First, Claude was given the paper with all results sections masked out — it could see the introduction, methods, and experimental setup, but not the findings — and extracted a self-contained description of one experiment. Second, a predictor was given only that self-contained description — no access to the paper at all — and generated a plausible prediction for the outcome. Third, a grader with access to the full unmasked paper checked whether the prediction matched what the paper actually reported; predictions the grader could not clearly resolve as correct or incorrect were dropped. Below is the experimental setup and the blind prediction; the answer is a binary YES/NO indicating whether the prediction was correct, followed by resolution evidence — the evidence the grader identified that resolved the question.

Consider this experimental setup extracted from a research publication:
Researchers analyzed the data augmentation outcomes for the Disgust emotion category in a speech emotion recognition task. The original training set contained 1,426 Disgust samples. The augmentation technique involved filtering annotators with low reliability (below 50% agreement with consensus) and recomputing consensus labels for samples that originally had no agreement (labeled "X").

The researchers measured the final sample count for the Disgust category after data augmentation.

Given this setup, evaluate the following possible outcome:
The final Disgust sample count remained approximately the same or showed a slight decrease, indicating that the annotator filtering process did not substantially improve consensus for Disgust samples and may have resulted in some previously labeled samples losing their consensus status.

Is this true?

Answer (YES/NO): NO